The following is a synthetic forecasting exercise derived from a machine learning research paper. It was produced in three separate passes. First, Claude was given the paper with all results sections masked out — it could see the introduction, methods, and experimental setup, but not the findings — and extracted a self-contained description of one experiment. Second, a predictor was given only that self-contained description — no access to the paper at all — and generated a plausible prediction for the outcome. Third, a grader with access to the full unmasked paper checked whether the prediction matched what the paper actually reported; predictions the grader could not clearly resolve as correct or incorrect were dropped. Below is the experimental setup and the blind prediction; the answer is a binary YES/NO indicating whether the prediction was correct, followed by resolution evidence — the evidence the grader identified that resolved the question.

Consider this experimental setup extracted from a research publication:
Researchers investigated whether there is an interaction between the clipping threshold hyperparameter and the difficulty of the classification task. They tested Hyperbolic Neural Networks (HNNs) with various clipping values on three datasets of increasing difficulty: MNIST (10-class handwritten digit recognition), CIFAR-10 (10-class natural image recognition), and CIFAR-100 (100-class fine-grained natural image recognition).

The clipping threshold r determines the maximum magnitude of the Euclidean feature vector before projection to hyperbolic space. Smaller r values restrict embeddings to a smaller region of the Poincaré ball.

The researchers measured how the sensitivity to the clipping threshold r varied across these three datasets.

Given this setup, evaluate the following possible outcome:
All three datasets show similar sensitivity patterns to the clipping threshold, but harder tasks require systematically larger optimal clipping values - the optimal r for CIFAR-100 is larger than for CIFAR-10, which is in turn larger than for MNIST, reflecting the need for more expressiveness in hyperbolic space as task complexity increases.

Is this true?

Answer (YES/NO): NO